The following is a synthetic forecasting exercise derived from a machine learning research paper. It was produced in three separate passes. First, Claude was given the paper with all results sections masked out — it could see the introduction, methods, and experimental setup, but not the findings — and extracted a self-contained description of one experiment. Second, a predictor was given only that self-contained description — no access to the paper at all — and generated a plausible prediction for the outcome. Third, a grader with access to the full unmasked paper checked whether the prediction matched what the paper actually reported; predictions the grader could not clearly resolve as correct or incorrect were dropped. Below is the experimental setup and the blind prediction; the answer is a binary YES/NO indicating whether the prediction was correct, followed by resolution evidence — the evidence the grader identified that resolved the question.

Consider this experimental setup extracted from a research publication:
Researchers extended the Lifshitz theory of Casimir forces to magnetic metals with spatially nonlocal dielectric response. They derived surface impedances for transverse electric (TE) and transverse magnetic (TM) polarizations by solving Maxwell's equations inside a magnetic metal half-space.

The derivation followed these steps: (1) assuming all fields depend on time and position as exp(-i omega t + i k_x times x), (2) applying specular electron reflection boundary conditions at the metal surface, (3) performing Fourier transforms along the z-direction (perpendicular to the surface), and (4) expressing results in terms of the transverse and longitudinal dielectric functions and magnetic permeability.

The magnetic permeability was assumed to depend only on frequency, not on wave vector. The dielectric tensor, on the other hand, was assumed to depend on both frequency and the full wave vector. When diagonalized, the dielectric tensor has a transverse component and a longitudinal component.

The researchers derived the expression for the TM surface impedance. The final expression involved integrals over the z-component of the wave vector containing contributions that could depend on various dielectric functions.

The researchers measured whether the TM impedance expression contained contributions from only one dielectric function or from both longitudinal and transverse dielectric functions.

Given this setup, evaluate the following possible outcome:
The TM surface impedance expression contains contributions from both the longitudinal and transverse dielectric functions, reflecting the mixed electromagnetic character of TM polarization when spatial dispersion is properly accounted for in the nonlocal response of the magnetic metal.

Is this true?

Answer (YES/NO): YES